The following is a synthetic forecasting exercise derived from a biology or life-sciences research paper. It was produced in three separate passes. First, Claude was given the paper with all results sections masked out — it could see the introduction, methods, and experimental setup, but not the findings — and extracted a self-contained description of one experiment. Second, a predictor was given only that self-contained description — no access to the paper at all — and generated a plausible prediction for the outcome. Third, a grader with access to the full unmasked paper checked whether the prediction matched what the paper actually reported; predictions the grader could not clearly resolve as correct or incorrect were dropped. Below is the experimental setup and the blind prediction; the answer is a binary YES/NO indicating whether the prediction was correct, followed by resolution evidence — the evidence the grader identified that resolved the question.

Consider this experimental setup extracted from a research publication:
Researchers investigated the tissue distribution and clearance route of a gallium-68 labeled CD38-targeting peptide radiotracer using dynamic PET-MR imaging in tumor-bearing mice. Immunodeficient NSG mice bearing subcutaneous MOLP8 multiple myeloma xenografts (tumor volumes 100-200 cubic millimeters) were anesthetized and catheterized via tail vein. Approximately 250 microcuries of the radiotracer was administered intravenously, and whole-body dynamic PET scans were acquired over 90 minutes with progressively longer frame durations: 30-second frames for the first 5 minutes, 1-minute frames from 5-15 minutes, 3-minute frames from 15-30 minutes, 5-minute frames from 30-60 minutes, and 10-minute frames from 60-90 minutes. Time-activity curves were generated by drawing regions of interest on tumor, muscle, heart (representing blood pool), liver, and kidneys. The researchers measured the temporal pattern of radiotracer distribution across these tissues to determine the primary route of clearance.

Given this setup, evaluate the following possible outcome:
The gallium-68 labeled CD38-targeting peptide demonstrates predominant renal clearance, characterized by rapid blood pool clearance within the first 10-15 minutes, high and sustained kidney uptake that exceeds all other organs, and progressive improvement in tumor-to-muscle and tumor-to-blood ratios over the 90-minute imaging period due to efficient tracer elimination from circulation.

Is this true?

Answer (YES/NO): YES